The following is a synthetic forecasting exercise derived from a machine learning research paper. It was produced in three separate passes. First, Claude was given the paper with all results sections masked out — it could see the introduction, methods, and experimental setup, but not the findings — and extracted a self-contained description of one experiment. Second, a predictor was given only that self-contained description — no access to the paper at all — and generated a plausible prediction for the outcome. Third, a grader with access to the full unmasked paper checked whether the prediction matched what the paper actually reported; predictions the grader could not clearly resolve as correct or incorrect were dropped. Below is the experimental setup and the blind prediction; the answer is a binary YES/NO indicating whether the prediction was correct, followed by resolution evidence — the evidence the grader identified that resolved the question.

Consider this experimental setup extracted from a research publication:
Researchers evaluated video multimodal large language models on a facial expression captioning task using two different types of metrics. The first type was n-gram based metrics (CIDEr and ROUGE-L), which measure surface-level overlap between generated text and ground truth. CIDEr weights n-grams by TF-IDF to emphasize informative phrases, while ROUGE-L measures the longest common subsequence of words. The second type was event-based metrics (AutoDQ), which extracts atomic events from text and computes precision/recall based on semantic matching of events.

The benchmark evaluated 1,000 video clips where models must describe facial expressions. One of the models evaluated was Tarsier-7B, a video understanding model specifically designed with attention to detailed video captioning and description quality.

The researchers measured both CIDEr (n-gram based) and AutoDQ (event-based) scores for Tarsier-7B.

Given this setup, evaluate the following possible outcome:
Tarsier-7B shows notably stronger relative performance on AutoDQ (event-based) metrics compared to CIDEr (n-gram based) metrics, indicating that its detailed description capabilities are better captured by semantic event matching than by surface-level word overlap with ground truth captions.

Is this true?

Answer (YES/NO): YES